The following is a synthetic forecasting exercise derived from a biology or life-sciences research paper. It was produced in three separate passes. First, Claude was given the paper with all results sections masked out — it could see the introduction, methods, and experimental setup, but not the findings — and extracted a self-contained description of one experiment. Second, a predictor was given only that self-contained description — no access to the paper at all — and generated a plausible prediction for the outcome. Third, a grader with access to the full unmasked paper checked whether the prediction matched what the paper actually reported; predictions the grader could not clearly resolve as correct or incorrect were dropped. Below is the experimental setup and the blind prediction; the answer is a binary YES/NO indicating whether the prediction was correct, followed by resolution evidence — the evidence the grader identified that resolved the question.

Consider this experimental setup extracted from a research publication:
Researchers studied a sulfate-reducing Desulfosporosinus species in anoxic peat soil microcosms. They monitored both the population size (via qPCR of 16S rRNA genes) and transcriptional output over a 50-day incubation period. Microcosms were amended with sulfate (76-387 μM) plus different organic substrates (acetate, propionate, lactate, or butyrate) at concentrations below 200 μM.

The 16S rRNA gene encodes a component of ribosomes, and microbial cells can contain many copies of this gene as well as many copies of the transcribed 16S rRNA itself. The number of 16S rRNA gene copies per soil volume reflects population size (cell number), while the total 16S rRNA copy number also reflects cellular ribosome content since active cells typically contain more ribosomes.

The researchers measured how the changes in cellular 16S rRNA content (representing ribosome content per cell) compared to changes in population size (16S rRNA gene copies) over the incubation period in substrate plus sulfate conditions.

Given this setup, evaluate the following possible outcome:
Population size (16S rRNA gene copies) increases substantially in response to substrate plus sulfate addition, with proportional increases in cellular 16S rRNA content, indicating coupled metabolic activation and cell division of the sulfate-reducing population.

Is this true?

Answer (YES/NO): NO